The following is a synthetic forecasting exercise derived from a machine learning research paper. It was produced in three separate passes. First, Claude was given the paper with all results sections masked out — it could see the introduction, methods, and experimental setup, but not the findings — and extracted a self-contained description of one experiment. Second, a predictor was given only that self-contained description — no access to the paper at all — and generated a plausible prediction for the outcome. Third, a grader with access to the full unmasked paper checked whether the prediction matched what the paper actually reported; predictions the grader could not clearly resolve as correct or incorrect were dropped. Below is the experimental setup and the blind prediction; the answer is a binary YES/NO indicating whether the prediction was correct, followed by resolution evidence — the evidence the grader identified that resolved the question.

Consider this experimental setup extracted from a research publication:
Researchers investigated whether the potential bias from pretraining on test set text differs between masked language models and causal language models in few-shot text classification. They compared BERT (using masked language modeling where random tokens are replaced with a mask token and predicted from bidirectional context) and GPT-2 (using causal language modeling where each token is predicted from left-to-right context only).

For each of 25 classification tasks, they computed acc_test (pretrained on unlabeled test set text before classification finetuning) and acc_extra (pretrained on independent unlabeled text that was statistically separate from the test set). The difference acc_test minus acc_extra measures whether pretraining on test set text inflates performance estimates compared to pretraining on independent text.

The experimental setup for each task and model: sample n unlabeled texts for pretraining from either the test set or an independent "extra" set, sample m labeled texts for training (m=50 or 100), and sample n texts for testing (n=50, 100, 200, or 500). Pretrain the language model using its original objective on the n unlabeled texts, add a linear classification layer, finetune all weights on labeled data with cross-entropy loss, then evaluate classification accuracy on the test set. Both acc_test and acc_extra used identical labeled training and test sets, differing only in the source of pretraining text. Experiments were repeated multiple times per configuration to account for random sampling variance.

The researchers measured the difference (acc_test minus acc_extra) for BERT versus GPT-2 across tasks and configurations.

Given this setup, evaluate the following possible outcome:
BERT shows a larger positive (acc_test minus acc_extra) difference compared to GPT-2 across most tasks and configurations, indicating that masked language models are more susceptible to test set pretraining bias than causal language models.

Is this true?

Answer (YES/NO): NO